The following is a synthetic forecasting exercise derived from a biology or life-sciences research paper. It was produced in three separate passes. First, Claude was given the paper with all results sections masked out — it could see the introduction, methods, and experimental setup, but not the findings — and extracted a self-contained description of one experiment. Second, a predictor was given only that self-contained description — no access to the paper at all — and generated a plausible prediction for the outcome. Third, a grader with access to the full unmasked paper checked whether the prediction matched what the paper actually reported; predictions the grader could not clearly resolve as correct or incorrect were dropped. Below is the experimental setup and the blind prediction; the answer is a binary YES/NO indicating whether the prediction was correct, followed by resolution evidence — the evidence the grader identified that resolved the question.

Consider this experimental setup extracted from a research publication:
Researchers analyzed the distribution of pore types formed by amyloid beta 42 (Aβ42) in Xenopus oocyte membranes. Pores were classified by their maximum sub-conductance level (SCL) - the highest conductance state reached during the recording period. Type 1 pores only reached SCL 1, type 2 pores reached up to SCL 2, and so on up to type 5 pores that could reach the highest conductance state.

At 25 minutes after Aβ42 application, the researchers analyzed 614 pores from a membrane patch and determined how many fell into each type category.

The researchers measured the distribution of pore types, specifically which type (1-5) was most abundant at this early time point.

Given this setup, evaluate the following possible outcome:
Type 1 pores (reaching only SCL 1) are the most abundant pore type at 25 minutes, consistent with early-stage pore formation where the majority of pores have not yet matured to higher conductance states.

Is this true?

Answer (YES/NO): YES